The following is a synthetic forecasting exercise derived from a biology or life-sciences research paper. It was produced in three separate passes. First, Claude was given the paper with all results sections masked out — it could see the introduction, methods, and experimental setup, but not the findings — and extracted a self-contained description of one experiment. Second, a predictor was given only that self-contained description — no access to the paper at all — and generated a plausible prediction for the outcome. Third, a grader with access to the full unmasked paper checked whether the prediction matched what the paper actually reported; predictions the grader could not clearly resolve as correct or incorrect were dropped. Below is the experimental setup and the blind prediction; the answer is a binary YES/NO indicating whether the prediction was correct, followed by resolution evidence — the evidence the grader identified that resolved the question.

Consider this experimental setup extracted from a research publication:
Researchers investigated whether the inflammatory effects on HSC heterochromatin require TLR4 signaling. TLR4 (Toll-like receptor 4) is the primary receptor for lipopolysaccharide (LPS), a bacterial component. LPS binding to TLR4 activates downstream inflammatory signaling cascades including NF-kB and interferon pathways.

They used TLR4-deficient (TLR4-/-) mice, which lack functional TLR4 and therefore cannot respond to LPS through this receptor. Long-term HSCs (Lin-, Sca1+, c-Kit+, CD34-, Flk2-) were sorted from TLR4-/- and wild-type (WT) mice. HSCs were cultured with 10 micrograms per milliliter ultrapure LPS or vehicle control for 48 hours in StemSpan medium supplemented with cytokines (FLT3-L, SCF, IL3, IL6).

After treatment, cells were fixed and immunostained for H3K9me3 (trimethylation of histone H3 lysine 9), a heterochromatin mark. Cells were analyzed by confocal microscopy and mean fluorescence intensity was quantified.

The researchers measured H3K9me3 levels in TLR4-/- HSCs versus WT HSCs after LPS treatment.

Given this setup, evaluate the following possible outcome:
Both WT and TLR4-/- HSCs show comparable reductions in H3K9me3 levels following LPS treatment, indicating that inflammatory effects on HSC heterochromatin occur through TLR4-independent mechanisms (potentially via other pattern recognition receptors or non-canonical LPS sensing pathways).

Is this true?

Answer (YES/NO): NO